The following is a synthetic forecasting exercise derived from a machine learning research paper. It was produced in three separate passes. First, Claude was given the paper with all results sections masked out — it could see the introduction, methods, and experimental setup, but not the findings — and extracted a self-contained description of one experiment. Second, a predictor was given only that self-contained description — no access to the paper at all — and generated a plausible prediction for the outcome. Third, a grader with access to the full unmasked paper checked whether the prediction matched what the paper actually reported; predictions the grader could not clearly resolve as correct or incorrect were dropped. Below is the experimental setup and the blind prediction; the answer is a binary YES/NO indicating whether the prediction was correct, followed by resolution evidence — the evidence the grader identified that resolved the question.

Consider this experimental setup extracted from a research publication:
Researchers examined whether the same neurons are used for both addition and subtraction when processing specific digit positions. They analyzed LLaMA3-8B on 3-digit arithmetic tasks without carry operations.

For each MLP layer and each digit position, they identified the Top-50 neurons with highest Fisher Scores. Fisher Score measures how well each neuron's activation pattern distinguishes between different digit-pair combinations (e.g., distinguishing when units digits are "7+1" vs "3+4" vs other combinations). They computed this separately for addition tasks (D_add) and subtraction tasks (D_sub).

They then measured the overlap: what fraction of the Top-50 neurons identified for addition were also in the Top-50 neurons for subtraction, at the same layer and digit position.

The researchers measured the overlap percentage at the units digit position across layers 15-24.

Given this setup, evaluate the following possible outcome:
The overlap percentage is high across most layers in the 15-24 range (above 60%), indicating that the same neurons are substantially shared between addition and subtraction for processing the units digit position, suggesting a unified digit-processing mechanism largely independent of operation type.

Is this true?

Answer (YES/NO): NO